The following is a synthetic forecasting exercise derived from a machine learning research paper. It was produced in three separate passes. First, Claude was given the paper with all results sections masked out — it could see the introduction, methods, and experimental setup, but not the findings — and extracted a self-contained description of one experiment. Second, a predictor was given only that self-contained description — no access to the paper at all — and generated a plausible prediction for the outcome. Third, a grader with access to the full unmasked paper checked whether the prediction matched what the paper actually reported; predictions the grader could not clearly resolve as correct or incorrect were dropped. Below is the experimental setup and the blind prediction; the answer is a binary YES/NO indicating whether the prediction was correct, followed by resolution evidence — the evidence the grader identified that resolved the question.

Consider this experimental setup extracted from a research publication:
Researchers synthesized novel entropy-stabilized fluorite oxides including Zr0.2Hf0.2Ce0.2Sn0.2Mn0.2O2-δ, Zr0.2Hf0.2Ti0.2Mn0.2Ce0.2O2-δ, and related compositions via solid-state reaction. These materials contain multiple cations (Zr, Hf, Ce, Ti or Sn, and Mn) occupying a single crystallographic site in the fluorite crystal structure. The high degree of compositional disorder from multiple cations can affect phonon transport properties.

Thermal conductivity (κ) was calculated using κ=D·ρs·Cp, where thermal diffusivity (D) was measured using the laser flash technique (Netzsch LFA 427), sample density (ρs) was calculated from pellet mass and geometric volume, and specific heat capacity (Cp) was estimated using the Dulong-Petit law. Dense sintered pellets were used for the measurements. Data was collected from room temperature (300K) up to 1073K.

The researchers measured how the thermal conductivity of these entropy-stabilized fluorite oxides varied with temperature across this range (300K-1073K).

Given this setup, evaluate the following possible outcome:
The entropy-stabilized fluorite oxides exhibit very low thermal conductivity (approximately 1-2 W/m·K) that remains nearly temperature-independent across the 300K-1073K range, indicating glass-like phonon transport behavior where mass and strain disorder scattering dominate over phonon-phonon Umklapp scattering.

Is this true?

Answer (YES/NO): YES